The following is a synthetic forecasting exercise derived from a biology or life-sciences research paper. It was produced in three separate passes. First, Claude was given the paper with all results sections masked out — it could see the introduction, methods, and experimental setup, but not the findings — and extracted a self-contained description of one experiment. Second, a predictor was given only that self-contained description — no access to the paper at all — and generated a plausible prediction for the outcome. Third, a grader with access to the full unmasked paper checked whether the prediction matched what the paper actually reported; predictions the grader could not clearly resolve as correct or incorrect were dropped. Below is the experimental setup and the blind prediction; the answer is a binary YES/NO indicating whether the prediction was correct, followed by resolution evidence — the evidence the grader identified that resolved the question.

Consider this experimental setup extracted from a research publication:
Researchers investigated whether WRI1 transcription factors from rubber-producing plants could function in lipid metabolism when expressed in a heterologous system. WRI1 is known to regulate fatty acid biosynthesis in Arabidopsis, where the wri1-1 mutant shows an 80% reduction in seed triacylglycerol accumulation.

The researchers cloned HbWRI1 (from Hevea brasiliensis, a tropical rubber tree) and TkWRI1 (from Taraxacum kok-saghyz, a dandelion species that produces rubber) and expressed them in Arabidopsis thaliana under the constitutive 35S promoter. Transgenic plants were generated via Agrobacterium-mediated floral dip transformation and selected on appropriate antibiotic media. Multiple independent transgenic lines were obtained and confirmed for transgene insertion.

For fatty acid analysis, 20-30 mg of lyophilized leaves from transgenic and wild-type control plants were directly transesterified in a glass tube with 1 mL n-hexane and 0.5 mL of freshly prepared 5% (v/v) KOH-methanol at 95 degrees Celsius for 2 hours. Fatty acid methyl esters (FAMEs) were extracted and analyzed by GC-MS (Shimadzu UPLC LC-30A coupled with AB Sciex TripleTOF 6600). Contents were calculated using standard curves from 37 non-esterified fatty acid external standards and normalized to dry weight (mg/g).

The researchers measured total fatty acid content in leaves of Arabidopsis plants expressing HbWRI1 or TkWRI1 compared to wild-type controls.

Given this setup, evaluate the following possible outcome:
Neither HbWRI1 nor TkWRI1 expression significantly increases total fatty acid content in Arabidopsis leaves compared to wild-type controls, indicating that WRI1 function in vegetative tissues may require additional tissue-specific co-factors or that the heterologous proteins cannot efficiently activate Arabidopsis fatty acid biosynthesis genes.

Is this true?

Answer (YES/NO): NO